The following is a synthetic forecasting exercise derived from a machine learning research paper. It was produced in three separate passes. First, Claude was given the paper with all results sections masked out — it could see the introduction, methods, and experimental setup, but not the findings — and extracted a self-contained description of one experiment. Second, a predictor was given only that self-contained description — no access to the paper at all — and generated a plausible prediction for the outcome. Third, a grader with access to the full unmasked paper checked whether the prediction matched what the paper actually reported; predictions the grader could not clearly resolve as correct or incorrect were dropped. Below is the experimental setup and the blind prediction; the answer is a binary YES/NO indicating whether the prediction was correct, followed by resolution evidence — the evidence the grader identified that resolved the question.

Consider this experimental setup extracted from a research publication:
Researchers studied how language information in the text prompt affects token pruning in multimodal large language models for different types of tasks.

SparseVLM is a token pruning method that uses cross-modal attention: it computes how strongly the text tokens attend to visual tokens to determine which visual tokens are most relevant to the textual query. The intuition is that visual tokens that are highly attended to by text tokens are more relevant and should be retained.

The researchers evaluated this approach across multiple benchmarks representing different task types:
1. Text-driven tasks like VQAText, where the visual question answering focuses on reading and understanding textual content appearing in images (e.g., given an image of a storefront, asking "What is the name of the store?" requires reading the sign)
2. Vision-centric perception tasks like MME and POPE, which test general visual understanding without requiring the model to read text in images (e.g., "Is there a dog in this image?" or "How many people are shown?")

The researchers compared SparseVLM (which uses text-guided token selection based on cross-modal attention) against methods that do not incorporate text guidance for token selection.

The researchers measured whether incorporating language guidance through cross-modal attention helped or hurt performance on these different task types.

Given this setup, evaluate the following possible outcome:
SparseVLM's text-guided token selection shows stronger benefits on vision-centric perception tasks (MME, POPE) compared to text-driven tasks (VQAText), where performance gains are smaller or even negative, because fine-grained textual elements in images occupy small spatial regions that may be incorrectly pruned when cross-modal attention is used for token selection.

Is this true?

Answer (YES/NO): NO